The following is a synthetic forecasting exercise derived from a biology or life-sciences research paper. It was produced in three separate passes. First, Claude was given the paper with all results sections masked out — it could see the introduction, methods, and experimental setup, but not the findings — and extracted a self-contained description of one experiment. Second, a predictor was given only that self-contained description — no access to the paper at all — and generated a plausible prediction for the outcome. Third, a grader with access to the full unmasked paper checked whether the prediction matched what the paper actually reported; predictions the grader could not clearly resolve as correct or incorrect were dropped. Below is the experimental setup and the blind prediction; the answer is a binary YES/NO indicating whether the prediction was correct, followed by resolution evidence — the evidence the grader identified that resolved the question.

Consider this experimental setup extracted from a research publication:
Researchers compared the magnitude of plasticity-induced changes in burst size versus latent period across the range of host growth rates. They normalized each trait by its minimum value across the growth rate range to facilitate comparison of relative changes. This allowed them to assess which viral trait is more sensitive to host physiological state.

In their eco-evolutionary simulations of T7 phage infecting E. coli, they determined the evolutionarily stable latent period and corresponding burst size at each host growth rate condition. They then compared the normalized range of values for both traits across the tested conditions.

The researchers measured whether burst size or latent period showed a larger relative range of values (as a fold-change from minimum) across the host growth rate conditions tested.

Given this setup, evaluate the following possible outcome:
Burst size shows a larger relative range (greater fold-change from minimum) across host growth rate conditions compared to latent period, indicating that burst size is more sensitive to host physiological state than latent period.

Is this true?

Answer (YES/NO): YES